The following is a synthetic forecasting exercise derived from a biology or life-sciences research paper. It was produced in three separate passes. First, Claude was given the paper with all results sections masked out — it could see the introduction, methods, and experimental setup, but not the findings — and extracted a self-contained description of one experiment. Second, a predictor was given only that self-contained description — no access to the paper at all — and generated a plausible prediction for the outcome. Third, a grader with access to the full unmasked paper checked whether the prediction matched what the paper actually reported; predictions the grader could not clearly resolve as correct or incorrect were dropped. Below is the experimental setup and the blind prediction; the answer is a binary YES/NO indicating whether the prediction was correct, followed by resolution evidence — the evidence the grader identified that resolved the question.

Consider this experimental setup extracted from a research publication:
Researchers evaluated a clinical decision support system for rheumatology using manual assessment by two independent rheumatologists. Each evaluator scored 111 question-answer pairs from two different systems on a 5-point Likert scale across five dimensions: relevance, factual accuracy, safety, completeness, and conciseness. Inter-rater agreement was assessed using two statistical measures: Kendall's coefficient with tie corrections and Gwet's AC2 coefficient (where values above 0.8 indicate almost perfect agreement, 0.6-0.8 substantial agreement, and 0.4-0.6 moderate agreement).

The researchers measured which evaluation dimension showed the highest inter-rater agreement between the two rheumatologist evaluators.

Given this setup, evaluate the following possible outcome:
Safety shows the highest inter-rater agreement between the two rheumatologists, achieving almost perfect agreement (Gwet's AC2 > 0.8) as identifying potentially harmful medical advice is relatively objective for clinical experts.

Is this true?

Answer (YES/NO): YES